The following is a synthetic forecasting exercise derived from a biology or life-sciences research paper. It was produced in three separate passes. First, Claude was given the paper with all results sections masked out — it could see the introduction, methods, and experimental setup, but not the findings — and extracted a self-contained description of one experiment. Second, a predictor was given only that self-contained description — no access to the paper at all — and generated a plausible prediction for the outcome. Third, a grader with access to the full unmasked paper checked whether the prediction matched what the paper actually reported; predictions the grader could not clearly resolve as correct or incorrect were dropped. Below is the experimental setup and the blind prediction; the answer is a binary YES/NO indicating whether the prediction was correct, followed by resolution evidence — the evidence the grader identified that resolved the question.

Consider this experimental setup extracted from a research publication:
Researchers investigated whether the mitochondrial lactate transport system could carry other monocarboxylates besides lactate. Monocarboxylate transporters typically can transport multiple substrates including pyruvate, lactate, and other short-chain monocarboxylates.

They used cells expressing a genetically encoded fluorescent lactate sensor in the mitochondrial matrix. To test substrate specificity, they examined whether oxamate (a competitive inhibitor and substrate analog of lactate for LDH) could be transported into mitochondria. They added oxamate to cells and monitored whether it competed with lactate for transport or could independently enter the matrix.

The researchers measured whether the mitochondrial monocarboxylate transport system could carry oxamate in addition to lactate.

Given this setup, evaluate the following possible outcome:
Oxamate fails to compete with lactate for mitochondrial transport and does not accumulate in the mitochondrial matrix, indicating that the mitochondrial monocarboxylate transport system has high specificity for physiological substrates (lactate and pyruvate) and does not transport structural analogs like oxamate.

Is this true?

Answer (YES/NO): NO